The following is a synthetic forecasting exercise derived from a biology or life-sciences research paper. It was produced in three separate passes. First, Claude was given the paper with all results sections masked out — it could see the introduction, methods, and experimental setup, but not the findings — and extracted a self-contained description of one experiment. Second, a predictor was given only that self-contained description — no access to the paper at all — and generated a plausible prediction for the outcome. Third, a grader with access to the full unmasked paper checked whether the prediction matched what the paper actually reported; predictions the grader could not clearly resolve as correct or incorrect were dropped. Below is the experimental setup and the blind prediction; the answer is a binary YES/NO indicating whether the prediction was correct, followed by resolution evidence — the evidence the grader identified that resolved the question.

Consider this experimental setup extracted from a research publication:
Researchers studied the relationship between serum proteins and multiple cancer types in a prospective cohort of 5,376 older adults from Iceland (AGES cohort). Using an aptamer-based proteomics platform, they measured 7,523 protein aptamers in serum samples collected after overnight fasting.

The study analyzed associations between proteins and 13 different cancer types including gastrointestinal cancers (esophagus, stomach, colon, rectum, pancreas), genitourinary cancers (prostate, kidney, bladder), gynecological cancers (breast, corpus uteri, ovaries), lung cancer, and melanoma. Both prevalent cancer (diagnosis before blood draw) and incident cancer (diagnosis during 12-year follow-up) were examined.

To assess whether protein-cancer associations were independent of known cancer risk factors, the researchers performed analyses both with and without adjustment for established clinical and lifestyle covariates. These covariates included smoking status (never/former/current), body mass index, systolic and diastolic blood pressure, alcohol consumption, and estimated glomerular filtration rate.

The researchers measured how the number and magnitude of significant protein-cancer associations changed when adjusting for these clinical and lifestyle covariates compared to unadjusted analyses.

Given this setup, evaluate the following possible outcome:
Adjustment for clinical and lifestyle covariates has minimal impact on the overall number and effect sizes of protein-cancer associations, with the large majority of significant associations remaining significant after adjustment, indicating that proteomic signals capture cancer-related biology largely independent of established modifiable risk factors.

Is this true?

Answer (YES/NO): NO